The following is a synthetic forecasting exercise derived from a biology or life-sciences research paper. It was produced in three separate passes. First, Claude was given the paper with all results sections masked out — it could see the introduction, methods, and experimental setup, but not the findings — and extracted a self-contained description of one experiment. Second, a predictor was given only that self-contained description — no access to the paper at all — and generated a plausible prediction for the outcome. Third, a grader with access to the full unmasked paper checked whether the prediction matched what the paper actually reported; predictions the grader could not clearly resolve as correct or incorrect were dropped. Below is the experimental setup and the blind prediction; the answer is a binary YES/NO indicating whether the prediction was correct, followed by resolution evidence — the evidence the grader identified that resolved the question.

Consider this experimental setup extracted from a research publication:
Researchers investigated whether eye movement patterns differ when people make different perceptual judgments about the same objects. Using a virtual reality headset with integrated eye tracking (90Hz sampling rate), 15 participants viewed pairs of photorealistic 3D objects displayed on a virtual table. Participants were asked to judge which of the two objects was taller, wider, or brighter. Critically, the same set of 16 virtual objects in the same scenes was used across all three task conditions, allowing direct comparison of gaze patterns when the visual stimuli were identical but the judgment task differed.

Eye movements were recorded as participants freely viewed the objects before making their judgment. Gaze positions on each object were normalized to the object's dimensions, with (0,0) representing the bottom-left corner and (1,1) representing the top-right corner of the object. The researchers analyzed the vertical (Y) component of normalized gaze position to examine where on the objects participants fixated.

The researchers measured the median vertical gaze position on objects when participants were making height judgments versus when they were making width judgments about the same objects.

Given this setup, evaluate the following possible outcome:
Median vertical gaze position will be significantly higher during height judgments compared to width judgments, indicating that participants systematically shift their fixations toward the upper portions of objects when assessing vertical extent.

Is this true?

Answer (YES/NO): YES